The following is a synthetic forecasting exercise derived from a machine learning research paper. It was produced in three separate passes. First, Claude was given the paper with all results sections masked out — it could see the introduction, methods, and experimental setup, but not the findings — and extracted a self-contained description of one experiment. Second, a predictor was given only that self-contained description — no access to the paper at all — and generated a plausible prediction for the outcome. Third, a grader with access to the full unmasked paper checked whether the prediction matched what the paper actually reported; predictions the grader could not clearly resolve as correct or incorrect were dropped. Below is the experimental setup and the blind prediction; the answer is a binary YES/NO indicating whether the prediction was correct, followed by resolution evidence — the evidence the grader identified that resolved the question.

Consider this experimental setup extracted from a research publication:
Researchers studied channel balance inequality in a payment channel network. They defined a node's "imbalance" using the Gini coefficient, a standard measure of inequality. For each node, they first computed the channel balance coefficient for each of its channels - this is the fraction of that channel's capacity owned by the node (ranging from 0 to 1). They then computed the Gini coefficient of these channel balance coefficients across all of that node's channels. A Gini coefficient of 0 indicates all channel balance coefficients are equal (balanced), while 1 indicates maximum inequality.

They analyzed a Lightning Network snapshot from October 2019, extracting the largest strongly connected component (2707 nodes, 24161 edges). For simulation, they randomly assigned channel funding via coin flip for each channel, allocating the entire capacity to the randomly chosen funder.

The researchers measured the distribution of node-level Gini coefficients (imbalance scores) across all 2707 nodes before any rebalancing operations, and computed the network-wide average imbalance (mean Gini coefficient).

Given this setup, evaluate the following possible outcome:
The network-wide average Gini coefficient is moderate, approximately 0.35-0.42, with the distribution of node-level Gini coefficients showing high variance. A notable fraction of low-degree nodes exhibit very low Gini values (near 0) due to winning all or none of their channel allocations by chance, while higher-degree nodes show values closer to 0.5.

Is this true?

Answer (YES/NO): NO